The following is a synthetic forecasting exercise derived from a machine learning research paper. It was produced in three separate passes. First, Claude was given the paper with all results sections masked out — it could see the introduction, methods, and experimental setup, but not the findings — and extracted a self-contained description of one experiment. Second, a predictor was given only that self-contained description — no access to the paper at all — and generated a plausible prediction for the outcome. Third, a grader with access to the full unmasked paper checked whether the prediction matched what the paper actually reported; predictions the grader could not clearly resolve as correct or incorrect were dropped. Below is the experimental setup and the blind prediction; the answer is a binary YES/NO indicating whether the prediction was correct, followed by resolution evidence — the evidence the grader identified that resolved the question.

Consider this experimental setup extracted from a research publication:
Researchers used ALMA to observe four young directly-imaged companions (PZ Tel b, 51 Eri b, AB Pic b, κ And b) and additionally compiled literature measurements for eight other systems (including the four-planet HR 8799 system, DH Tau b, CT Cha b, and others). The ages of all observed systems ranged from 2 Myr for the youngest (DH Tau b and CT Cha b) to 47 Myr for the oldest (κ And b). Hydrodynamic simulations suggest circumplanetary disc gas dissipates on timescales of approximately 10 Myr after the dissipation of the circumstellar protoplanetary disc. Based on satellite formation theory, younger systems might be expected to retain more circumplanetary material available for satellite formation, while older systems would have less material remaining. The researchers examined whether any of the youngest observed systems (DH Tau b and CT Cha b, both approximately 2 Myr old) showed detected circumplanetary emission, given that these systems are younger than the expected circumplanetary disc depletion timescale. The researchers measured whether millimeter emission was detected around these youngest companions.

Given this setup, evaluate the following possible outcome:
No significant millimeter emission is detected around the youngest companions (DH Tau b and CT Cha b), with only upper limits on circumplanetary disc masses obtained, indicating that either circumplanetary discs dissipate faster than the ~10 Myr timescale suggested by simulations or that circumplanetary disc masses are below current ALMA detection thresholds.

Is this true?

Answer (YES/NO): YES